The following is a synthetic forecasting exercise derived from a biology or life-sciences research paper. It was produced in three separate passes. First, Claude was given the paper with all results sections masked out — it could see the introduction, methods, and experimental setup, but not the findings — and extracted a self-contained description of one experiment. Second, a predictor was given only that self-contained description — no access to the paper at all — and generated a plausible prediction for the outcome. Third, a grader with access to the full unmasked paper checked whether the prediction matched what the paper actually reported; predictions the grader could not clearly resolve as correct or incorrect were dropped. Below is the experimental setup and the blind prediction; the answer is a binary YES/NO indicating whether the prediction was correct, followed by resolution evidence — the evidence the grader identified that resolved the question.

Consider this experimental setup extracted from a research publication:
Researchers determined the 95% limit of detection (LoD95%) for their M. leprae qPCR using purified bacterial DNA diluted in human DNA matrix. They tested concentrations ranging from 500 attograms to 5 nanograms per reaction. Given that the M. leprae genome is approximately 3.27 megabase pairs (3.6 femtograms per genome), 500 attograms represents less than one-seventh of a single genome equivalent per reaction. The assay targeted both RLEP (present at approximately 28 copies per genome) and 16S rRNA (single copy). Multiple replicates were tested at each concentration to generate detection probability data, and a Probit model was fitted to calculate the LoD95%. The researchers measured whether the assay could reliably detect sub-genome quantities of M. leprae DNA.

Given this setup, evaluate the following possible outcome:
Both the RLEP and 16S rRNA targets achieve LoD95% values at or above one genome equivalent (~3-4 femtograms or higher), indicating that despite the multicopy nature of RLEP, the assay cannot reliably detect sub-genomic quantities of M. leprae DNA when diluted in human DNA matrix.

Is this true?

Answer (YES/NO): YES